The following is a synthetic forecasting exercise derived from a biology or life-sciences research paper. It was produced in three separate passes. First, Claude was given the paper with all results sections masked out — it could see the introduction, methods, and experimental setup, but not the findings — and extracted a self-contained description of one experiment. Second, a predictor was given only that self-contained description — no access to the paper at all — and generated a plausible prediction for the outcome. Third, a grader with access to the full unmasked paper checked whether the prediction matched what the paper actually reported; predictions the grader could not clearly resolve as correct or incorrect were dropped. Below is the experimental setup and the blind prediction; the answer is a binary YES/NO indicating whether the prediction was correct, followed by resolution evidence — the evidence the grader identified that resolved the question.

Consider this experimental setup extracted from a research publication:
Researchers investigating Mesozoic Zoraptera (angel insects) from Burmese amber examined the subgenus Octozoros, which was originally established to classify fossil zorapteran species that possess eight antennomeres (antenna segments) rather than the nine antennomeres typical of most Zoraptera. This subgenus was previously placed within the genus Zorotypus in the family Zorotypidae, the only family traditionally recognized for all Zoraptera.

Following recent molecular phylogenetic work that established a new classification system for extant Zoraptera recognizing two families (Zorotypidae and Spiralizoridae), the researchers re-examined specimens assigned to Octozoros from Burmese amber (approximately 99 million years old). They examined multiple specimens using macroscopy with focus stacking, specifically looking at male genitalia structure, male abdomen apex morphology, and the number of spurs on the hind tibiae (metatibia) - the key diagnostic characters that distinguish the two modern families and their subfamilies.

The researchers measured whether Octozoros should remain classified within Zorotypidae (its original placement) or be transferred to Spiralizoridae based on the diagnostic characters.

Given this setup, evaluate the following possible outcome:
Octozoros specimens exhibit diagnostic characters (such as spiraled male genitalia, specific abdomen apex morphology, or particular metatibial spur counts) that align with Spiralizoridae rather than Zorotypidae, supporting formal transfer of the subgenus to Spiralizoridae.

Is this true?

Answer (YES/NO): YES